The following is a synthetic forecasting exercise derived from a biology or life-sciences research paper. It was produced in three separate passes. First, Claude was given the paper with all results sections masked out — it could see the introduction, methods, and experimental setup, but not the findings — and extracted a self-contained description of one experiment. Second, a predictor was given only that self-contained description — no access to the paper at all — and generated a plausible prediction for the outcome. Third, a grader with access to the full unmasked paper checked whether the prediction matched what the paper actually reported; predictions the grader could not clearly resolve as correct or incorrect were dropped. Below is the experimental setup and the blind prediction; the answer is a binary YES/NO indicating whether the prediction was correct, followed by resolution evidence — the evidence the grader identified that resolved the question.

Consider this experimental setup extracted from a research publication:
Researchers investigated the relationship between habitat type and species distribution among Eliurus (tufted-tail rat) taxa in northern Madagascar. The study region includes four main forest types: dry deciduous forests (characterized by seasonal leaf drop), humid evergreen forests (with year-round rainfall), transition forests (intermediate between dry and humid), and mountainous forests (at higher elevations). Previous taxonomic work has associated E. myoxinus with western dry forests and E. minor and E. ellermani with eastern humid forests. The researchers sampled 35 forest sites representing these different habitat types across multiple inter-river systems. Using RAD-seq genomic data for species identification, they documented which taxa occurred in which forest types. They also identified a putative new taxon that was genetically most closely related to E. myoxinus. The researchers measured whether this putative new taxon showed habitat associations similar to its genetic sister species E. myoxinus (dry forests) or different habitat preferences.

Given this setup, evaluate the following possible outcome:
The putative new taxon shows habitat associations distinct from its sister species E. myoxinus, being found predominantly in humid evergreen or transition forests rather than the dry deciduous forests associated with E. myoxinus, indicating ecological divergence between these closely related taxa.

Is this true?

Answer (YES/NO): YES